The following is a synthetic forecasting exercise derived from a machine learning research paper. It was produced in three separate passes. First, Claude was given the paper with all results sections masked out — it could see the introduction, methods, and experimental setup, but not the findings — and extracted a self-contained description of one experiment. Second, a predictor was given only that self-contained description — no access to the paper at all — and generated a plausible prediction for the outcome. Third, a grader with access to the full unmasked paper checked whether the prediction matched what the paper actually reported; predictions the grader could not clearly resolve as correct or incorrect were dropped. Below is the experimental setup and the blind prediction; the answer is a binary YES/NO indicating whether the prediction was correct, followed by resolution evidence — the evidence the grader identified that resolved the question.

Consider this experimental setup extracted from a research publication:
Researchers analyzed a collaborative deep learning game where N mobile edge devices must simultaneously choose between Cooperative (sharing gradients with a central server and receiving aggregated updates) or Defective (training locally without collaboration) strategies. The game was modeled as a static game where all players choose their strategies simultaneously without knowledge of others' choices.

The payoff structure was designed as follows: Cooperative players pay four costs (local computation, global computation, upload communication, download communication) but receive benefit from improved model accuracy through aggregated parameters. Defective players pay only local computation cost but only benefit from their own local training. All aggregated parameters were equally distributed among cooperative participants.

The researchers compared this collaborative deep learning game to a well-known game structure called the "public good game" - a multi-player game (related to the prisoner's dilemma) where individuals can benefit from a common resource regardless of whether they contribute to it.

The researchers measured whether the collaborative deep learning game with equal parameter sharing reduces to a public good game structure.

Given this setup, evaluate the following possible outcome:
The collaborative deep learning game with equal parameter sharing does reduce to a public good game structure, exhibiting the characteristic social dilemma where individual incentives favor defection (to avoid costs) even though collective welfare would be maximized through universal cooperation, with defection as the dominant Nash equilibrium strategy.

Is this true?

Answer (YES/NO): YES